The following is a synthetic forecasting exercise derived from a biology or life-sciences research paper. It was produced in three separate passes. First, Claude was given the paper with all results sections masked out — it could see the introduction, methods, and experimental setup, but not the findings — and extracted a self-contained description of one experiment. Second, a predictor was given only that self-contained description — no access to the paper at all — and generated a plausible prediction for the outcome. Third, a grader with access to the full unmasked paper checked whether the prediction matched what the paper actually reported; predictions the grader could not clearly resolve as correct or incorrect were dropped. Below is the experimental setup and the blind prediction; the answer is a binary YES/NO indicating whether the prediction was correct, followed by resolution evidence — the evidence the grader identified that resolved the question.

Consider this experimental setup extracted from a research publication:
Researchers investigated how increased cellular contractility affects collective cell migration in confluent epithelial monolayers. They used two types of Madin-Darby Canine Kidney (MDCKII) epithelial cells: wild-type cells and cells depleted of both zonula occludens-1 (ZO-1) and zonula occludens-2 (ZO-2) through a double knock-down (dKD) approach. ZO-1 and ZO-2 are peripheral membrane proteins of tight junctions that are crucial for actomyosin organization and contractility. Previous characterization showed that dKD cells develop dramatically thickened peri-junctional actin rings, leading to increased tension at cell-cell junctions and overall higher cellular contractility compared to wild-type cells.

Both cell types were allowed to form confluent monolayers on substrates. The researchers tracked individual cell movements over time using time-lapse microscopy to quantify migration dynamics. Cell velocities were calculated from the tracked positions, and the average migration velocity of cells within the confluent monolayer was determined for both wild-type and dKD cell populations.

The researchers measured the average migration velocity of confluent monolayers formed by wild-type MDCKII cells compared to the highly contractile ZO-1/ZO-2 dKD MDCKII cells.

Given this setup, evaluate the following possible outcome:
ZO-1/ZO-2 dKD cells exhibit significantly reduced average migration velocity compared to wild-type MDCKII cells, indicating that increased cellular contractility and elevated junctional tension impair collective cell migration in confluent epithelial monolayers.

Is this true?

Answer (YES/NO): YES